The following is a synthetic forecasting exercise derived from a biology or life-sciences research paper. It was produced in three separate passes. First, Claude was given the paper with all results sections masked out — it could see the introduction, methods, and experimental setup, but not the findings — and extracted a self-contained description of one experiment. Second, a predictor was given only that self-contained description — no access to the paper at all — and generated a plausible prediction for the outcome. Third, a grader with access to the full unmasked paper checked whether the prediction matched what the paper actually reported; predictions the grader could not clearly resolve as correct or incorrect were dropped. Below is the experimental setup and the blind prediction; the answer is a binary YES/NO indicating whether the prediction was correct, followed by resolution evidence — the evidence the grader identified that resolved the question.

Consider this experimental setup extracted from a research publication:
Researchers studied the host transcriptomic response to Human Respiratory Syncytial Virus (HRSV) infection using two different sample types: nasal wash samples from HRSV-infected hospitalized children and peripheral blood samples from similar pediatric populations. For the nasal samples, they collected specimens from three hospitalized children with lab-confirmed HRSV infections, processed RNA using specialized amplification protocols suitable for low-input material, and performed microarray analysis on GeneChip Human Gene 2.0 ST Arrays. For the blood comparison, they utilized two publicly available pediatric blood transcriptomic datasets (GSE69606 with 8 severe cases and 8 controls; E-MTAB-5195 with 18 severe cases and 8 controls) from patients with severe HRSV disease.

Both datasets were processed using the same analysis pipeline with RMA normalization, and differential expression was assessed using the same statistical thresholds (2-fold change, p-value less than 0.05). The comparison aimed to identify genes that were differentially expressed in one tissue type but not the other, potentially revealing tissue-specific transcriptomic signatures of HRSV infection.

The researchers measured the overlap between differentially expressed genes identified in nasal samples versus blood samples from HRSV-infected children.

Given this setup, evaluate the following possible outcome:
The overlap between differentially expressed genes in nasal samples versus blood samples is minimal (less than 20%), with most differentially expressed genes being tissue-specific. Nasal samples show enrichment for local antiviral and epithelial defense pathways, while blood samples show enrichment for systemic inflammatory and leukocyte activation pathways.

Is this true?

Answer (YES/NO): NO